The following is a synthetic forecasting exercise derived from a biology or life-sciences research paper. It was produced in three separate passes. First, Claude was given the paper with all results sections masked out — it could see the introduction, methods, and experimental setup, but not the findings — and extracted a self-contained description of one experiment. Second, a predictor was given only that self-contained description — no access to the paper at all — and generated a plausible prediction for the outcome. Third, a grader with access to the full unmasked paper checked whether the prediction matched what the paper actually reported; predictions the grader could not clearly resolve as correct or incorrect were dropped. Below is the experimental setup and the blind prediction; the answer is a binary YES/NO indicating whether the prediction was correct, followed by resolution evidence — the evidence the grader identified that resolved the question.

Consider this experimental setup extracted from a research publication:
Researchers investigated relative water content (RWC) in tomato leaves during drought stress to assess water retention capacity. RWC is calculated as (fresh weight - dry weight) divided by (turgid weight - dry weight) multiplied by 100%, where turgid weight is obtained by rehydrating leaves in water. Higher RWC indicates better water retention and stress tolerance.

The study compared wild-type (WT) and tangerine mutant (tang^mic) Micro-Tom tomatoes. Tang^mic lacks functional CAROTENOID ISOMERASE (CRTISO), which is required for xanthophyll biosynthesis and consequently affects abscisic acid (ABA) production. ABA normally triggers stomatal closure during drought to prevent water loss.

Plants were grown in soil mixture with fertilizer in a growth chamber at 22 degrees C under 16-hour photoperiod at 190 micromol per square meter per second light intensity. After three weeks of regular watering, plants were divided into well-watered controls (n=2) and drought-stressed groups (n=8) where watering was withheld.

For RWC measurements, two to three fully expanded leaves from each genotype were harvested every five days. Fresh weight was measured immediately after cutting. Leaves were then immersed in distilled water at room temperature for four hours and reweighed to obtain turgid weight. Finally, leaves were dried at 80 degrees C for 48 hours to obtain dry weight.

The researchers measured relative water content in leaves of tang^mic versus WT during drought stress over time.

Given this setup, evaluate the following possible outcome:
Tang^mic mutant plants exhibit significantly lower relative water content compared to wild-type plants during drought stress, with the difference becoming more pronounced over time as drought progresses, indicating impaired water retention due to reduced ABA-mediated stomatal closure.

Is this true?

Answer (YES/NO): NO